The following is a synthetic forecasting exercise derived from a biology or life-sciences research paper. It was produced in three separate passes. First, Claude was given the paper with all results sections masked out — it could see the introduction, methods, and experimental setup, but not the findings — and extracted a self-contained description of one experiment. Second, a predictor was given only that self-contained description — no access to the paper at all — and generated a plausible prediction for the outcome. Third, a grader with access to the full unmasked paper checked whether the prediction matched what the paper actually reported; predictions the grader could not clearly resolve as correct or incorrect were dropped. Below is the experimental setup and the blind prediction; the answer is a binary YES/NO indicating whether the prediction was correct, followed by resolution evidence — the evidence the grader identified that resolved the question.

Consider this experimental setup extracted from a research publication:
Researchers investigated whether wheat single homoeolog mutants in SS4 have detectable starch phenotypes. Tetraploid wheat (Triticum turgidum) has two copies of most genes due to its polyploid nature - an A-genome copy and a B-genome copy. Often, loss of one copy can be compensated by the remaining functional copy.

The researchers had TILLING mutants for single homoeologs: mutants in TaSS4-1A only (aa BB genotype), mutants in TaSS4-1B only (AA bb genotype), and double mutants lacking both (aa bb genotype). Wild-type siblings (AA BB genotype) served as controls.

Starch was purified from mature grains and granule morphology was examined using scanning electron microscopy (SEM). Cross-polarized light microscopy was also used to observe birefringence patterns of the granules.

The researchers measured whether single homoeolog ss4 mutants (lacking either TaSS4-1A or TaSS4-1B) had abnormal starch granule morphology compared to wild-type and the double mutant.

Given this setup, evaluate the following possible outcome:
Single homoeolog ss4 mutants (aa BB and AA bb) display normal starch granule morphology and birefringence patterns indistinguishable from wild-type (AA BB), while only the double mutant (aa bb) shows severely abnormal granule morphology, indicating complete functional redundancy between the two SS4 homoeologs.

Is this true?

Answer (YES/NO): YES